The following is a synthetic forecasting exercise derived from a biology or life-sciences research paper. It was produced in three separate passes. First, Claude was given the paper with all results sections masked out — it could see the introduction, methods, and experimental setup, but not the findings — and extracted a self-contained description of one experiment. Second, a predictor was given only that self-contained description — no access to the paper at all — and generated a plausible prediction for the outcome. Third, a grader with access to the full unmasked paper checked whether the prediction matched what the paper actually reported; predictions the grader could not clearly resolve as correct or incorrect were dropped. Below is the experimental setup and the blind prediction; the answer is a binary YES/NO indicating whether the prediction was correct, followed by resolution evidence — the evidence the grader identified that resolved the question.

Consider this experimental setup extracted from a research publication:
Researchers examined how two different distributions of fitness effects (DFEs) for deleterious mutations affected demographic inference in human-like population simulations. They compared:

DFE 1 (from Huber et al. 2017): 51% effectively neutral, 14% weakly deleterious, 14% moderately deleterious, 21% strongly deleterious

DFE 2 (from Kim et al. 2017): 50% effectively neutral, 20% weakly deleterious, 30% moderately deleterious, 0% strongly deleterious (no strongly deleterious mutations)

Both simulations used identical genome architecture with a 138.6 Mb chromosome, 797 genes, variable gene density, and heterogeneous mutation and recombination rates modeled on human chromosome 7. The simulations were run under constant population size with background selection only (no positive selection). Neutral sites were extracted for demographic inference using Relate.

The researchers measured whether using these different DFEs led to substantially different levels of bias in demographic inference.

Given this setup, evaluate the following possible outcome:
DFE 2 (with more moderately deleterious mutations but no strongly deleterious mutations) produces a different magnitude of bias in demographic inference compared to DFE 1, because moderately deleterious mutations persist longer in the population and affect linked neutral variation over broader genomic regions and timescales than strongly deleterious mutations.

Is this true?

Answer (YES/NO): NO